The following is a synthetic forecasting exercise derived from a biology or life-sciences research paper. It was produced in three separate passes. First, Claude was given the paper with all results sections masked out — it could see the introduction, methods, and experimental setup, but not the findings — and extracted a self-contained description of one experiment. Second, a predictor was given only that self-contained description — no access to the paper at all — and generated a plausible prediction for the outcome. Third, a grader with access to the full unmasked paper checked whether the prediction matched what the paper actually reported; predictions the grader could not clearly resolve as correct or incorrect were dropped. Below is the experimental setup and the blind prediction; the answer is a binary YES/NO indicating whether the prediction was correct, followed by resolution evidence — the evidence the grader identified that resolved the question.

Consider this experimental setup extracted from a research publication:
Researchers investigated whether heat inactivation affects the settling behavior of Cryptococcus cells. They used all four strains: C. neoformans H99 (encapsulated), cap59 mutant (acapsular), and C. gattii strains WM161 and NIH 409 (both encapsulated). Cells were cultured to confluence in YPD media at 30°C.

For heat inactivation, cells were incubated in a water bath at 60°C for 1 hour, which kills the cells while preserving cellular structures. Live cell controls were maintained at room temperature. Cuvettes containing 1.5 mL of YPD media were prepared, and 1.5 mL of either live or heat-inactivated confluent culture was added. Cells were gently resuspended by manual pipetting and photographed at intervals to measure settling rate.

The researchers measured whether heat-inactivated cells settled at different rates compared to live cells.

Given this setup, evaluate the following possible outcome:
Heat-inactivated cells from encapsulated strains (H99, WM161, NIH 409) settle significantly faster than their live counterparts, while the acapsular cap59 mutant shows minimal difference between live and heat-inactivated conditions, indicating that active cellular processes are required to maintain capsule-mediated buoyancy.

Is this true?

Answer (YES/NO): NO